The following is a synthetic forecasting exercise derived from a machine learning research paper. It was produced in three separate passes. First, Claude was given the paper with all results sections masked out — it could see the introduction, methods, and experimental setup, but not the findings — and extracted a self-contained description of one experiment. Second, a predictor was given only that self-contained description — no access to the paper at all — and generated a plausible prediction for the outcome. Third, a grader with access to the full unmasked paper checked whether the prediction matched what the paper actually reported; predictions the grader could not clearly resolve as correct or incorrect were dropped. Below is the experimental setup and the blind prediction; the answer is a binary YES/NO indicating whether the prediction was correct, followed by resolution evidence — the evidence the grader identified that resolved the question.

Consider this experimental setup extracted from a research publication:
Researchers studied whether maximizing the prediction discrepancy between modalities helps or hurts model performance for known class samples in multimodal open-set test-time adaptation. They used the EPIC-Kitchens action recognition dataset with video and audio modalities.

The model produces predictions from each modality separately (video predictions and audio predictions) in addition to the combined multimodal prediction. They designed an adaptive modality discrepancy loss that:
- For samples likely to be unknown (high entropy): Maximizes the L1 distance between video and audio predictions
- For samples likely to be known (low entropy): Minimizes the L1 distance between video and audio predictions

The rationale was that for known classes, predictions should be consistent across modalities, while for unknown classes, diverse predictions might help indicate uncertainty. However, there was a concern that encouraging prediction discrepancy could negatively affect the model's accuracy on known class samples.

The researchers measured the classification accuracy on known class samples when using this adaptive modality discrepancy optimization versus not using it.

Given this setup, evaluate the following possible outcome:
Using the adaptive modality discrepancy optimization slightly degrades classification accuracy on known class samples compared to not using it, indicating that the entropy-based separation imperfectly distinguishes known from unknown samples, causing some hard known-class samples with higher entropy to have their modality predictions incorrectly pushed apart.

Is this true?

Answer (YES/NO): YES